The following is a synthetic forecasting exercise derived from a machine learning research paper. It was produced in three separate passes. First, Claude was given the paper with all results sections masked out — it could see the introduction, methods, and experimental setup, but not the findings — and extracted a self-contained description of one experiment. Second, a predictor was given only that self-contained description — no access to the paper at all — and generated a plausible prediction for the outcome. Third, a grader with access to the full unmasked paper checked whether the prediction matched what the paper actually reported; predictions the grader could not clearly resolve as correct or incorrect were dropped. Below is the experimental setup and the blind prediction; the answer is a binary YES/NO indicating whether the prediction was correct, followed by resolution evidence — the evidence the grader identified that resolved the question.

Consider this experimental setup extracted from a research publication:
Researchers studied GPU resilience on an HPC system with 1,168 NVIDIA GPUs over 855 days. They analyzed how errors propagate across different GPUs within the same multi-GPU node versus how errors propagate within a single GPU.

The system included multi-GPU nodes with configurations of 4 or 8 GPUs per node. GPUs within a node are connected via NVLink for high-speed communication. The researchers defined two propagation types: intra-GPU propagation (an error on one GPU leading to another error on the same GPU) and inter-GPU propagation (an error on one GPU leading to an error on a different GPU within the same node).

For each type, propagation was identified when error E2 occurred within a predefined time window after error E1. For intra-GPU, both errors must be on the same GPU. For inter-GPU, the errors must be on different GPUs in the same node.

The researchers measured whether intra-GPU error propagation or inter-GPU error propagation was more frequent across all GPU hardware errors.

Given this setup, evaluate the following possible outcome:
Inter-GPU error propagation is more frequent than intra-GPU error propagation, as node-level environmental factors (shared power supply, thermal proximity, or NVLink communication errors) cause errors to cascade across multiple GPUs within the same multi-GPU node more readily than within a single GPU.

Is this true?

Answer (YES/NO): NO